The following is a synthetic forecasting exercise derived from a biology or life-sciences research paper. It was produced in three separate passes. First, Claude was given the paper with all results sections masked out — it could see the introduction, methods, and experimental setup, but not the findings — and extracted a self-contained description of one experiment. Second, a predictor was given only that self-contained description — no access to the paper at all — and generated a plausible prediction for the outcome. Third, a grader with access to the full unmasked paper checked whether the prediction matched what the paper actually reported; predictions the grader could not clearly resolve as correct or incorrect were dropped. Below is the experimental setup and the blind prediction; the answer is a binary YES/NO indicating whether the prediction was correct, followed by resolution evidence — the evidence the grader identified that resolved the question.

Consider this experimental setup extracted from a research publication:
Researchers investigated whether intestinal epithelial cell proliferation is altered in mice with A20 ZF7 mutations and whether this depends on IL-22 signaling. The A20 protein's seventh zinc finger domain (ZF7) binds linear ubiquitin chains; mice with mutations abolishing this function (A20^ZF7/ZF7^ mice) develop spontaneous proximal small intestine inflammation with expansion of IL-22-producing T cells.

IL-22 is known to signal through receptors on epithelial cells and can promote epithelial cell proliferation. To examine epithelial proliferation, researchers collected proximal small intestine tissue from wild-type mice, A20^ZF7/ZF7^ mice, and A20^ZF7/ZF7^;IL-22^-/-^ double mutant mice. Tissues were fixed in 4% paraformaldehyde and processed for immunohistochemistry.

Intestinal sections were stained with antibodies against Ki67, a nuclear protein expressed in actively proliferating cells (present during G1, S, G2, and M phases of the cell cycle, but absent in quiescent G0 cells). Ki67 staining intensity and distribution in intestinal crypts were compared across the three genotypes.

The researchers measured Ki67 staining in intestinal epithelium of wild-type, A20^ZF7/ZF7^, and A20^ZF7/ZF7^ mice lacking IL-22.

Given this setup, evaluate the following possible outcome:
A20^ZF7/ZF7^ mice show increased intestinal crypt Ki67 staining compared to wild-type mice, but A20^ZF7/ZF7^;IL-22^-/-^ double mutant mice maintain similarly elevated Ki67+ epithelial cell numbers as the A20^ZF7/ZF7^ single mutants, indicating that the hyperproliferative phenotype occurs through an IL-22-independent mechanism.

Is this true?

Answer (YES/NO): NO